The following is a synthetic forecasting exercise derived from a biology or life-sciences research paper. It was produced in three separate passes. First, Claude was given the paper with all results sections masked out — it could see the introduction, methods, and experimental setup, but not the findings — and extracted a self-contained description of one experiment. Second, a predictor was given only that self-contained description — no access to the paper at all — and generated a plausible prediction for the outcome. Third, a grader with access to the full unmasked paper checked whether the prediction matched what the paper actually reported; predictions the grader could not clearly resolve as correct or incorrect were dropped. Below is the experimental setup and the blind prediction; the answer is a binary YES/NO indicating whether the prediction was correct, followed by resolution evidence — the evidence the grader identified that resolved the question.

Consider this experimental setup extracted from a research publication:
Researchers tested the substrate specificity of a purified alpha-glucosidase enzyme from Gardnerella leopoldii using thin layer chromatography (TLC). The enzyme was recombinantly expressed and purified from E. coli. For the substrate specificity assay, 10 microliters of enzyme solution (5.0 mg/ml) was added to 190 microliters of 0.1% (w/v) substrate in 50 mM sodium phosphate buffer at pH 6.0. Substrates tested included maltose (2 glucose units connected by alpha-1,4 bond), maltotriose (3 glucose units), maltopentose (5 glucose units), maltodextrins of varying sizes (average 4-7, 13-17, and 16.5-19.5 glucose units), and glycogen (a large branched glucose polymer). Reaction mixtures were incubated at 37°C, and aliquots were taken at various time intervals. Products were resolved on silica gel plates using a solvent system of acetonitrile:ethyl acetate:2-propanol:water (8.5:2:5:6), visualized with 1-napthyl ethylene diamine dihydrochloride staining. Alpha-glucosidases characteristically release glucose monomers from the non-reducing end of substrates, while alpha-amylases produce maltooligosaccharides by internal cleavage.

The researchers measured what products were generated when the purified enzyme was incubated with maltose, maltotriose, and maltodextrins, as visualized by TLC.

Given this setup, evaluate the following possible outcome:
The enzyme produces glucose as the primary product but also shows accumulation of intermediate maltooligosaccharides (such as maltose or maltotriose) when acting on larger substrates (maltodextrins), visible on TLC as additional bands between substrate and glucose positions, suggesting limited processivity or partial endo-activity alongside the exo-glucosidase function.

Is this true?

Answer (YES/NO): NO